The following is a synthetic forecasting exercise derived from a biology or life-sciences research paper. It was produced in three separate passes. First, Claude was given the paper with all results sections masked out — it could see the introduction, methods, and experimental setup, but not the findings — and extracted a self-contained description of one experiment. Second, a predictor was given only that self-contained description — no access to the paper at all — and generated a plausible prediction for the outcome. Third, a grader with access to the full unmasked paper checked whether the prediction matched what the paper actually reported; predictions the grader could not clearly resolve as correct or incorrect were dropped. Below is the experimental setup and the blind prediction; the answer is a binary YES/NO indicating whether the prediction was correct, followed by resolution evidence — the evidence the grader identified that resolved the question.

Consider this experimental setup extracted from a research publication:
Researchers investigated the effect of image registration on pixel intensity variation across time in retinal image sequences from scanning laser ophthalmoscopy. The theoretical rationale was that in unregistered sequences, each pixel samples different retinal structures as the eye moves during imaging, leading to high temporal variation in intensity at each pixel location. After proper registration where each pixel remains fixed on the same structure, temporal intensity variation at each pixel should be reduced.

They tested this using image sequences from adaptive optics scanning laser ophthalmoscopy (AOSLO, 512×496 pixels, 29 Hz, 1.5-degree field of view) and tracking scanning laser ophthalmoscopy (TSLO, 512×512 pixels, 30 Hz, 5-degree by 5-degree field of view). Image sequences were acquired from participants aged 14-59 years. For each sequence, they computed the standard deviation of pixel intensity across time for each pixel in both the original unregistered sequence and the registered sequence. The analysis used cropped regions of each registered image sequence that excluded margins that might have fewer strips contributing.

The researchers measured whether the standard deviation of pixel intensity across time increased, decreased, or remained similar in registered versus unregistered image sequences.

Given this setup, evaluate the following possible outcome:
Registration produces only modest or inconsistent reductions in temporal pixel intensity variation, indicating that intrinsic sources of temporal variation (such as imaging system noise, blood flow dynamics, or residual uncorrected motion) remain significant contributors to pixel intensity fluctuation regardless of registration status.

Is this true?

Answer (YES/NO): NO